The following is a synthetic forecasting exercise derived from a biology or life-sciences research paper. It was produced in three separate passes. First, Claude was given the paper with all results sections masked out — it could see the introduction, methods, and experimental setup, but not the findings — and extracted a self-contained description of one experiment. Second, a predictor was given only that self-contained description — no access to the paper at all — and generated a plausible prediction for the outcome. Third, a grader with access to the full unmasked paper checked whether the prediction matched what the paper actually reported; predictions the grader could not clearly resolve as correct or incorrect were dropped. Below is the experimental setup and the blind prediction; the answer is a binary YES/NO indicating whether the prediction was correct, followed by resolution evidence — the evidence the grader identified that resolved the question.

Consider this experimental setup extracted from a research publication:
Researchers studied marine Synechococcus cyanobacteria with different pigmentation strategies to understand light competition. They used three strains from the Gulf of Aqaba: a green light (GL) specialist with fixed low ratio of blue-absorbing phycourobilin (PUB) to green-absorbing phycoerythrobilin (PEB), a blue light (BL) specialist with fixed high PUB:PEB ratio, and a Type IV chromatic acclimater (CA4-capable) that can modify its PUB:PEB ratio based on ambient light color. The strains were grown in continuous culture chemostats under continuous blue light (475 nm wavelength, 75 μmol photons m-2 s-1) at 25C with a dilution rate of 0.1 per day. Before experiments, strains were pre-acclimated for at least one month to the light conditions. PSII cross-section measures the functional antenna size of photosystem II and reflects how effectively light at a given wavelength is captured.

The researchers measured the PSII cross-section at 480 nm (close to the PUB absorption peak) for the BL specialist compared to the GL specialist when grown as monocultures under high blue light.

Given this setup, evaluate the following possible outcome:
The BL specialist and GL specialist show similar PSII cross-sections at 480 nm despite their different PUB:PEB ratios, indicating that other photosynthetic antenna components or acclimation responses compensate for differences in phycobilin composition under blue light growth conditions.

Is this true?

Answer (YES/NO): NO